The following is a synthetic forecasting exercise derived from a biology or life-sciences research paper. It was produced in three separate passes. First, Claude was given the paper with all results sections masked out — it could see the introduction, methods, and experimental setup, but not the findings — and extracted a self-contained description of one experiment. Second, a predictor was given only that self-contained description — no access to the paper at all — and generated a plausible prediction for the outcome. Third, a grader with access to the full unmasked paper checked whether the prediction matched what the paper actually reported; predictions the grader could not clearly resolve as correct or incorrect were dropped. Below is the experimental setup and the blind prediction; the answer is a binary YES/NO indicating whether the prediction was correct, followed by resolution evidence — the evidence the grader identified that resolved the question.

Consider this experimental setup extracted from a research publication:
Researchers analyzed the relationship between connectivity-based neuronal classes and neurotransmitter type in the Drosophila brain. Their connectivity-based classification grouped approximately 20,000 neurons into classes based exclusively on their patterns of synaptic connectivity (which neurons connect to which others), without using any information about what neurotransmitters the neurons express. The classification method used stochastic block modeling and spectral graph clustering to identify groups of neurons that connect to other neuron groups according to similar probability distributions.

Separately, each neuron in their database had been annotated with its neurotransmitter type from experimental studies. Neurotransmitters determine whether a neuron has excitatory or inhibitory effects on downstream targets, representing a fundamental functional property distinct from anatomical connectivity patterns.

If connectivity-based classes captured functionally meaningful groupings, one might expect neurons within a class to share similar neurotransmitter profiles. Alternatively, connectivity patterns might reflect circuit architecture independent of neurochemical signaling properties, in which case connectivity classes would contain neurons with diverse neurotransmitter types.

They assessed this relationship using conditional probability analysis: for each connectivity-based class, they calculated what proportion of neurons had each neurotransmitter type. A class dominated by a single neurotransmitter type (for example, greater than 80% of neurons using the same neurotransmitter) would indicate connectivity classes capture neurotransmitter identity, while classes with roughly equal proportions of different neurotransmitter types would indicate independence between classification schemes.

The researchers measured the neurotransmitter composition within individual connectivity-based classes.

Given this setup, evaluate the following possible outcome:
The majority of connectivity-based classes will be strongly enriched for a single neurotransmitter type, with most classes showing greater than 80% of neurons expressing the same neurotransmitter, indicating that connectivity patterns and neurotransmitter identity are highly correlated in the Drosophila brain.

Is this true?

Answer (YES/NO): NO